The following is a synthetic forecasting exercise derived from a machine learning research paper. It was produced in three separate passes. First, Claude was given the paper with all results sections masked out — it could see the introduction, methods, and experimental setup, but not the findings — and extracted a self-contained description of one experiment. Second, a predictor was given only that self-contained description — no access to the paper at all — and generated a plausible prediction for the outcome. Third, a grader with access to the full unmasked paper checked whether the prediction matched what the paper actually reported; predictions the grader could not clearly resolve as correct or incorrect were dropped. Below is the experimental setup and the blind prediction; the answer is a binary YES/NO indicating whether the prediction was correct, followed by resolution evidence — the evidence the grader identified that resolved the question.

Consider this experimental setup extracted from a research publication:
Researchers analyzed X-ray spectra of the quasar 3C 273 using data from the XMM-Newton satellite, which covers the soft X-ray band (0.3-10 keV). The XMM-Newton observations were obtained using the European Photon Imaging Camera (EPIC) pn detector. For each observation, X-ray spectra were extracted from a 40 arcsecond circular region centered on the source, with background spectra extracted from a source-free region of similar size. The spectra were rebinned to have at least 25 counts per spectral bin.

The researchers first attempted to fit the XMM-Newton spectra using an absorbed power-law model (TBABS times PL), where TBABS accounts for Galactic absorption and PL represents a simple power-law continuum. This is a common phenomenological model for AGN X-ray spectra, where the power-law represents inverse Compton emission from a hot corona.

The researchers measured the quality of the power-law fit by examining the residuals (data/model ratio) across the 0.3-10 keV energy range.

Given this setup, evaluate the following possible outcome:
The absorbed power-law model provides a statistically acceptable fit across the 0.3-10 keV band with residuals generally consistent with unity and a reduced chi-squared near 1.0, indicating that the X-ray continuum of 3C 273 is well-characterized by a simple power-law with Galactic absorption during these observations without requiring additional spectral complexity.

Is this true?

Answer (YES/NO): NO